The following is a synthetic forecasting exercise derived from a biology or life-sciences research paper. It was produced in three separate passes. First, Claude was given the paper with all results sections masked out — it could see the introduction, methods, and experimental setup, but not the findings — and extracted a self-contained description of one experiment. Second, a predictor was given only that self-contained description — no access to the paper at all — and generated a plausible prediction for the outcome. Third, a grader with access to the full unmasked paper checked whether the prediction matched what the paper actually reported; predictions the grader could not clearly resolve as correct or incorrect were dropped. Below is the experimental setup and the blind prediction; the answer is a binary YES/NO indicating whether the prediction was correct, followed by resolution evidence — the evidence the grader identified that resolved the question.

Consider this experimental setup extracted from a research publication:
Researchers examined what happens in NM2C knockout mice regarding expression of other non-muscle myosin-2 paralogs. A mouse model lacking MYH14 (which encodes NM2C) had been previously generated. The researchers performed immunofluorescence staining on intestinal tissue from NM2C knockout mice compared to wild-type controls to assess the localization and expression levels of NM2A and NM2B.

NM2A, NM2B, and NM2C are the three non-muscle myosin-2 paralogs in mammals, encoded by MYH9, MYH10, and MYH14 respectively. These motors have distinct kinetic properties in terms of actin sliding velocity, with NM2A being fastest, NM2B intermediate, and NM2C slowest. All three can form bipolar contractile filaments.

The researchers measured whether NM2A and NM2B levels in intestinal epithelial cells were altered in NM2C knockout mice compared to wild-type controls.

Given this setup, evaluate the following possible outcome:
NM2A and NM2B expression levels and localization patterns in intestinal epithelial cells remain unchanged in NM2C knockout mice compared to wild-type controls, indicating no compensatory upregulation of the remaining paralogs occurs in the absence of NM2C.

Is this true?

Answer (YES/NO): NO